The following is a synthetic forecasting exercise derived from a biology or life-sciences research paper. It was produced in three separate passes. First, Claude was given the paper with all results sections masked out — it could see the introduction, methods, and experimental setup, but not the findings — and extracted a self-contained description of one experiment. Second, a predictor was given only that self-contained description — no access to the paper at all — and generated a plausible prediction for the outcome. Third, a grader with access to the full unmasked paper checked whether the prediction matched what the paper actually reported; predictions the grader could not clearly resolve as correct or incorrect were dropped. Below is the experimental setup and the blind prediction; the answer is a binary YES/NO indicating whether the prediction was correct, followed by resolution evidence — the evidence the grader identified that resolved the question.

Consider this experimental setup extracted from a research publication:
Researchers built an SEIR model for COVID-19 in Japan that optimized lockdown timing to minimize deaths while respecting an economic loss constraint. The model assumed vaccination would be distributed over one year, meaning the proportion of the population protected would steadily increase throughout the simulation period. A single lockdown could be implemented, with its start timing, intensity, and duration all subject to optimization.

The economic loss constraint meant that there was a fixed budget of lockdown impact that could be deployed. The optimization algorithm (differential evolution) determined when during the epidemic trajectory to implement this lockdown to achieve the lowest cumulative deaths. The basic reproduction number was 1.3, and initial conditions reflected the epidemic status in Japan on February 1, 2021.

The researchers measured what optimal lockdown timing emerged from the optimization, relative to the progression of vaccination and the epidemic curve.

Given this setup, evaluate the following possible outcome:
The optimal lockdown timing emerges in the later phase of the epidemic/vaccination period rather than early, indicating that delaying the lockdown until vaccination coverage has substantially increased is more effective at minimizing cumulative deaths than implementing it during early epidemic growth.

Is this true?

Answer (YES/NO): NO